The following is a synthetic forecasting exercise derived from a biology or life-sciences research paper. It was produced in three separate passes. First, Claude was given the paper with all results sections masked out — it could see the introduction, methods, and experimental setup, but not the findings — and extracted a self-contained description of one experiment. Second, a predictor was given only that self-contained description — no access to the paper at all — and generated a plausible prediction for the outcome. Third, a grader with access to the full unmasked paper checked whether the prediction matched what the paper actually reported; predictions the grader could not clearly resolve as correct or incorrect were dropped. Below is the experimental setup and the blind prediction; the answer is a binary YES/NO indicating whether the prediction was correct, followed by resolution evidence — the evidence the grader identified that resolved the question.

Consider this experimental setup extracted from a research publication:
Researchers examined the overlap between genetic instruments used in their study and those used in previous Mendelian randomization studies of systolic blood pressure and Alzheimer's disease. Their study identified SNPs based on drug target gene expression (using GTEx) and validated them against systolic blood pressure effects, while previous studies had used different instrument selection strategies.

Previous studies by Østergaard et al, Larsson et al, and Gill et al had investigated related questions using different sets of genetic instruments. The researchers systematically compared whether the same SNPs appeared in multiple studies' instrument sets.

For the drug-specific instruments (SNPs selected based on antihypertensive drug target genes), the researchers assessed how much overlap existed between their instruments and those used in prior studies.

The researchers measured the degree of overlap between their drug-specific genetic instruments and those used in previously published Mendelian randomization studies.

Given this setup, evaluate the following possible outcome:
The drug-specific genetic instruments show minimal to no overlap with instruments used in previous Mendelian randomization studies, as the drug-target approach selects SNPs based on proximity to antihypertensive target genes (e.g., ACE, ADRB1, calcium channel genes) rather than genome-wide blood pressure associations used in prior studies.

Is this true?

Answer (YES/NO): YES